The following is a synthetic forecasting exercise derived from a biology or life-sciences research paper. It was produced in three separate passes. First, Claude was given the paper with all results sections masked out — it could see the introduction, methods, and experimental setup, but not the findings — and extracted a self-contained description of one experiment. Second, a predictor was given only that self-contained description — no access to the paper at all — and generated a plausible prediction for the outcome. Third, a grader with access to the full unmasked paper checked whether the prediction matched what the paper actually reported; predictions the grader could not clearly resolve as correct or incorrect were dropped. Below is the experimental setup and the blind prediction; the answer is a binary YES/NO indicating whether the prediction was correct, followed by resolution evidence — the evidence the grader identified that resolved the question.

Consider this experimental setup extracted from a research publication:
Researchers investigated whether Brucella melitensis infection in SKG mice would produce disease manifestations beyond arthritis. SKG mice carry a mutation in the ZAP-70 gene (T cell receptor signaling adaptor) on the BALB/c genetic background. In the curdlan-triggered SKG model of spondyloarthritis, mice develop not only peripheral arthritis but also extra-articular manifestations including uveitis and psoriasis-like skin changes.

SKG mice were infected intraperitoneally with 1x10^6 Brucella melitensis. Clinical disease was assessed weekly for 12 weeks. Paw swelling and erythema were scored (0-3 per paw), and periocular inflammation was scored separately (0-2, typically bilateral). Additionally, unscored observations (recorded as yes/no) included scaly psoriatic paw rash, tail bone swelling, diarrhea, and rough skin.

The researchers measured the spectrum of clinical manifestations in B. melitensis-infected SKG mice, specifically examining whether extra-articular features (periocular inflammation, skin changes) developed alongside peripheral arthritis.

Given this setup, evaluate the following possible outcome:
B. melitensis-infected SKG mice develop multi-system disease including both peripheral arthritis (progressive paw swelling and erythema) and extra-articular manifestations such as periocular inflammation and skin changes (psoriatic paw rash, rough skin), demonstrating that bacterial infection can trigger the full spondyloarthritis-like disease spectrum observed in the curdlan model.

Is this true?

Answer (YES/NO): NO